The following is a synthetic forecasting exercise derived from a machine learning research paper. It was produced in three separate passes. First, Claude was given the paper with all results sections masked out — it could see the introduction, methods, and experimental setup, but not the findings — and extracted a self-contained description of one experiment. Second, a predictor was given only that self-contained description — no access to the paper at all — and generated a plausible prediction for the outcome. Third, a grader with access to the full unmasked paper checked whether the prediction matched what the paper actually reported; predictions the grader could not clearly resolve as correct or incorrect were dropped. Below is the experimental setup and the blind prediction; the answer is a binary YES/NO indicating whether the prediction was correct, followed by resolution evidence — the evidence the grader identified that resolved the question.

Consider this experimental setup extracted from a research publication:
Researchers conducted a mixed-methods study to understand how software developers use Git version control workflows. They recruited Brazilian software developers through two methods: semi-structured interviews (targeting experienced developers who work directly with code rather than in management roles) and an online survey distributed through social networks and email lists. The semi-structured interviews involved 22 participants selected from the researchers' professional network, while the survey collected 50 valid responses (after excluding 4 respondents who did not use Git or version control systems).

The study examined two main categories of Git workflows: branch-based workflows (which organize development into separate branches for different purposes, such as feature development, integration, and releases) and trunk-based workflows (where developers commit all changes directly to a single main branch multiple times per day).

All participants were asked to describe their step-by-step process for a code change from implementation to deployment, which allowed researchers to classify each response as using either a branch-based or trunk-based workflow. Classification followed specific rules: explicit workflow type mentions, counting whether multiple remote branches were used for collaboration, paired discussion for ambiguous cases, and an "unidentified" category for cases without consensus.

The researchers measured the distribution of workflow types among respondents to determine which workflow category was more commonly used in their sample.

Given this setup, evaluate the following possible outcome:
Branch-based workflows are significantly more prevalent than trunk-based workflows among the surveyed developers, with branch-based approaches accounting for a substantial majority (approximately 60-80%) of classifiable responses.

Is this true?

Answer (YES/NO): NO